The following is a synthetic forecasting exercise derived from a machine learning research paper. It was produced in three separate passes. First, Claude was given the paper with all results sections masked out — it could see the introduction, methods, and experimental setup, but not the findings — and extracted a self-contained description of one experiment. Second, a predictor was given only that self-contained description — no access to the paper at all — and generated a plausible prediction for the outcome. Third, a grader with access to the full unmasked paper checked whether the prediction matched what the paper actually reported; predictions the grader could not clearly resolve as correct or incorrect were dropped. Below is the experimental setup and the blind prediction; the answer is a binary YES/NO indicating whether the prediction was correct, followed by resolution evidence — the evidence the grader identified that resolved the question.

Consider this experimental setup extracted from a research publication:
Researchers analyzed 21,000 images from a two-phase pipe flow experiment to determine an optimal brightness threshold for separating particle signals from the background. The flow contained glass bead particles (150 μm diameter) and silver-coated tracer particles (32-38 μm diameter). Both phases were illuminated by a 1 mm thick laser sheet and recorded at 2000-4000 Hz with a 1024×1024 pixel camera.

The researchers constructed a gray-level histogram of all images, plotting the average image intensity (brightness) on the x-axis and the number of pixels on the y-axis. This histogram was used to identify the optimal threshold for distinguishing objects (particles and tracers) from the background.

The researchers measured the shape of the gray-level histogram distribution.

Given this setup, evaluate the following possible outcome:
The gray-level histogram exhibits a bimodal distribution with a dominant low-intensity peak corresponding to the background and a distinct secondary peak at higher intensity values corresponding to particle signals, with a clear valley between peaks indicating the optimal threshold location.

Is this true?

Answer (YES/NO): NO